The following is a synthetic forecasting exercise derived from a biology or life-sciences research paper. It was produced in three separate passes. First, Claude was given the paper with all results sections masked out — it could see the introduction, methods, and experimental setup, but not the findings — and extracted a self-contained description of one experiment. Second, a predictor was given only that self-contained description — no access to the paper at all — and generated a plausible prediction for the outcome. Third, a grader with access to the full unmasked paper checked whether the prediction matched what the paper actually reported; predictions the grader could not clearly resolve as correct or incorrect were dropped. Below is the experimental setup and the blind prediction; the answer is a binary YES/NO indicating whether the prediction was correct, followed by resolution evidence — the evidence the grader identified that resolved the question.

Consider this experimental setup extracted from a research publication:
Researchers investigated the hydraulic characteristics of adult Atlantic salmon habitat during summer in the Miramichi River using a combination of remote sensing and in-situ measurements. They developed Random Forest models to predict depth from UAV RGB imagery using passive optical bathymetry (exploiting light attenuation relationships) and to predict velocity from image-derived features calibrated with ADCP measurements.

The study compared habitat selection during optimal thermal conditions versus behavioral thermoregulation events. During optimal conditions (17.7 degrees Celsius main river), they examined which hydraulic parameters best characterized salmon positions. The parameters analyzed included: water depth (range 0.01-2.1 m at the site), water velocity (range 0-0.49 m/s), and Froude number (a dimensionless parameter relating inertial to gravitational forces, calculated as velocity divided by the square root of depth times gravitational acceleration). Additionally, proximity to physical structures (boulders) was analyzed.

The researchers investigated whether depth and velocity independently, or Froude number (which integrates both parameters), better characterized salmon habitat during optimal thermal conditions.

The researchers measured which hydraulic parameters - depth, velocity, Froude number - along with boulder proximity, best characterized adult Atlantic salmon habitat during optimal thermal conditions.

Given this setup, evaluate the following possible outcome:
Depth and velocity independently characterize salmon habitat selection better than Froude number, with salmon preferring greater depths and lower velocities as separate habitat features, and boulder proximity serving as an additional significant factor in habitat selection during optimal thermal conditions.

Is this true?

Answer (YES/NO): NO